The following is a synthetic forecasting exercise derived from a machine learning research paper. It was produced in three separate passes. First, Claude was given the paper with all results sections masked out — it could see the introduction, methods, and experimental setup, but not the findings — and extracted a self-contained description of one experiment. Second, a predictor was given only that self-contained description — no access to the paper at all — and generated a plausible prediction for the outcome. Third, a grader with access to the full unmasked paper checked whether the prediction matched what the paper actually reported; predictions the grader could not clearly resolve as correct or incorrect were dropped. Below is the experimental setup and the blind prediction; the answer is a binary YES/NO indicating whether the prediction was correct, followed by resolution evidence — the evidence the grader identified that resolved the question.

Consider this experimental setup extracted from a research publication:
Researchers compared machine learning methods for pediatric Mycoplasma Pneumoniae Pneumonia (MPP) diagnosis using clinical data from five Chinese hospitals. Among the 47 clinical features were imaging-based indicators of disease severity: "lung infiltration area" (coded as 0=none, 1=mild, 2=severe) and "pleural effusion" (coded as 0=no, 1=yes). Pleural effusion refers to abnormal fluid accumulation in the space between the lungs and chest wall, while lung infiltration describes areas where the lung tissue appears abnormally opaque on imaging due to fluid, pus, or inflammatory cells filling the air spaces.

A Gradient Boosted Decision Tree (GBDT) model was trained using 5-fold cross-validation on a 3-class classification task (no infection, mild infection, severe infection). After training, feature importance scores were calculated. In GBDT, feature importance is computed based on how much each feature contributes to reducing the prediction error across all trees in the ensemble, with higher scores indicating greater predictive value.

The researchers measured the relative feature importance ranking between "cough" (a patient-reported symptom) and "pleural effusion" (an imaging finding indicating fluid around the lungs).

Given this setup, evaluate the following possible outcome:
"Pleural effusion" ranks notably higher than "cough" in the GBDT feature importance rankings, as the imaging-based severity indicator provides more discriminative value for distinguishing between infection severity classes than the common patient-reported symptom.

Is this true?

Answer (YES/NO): NO